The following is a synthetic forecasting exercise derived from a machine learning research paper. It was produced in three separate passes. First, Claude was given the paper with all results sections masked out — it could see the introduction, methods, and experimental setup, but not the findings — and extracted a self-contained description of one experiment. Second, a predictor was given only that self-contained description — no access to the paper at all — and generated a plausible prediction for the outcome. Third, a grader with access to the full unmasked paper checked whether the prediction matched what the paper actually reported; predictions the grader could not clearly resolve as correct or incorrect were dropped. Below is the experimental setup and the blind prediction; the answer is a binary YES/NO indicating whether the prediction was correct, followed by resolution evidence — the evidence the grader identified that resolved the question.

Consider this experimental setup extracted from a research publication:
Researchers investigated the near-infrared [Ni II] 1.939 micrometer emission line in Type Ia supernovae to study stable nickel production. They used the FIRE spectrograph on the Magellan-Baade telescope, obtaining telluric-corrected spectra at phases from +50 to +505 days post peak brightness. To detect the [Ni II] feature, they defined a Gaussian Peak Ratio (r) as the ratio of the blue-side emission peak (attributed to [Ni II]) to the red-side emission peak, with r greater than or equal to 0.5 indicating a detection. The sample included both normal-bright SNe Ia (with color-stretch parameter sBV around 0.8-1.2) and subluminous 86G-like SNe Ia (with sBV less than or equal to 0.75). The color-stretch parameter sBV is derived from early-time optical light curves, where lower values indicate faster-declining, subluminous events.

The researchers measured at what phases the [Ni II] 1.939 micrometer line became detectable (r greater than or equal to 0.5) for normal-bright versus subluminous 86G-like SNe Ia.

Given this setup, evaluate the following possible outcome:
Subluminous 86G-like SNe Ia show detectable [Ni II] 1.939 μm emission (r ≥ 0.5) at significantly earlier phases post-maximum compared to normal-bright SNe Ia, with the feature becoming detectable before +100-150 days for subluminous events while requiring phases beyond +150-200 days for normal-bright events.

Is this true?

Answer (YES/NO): YES